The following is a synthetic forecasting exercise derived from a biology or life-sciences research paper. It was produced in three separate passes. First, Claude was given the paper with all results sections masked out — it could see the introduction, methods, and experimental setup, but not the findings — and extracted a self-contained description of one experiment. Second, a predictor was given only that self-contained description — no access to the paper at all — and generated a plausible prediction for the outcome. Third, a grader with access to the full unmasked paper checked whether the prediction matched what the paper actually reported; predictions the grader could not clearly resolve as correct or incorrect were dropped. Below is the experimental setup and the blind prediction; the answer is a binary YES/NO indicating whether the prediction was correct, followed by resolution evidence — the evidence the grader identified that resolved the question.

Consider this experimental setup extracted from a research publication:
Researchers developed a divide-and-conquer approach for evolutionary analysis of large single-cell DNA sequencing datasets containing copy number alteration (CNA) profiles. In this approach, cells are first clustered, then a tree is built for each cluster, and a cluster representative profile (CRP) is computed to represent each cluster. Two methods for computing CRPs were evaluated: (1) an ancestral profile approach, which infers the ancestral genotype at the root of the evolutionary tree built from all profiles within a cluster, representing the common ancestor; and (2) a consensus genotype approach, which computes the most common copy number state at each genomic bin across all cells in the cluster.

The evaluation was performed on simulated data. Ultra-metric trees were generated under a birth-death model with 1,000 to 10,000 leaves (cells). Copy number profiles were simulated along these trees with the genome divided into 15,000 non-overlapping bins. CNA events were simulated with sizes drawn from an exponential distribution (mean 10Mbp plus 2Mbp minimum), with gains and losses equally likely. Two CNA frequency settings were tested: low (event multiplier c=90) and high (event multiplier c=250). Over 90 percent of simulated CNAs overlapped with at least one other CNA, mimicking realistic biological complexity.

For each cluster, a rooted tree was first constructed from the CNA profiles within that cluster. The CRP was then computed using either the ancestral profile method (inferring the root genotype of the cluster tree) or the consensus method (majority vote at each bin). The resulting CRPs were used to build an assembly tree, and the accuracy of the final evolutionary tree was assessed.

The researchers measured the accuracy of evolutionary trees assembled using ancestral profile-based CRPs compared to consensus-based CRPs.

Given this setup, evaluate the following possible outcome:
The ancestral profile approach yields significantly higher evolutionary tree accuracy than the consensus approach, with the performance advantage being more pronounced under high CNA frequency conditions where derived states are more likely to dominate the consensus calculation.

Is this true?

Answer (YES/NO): NO